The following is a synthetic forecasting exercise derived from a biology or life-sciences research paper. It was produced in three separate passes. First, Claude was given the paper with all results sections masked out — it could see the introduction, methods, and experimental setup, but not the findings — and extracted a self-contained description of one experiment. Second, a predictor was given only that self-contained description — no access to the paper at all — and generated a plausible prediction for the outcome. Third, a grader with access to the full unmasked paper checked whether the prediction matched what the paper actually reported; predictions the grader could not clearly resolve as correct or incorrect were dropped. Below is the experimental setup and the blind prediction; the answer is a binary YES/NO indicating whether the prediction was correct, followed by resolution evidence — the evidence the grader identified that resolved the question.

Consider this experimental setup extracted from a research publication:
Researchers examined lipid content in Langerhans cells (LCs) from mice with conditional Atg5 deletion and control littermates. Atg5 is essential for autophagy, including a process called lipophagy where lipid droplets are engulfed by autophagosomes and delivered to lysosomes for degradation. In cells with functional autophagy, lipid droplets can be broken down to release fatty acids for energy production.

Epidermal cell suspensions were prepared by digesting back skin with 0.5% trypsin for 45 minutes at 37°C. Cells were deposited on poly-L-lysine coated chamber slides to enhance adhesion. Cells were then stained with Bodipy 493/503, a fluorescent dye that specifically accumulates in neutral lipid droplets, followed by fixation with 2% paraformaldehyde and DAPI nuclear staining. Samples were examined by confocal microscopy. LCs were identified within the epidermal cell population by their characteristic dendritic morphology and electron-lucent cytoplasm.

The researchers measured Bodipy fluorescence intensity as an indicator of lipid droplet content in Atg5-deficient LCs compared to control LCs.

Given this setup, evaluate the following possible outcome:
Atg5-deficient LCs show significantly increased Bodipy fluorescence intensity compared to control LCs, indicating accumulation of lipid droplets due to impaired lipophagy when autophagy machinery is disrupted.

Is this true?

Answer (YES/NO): YES